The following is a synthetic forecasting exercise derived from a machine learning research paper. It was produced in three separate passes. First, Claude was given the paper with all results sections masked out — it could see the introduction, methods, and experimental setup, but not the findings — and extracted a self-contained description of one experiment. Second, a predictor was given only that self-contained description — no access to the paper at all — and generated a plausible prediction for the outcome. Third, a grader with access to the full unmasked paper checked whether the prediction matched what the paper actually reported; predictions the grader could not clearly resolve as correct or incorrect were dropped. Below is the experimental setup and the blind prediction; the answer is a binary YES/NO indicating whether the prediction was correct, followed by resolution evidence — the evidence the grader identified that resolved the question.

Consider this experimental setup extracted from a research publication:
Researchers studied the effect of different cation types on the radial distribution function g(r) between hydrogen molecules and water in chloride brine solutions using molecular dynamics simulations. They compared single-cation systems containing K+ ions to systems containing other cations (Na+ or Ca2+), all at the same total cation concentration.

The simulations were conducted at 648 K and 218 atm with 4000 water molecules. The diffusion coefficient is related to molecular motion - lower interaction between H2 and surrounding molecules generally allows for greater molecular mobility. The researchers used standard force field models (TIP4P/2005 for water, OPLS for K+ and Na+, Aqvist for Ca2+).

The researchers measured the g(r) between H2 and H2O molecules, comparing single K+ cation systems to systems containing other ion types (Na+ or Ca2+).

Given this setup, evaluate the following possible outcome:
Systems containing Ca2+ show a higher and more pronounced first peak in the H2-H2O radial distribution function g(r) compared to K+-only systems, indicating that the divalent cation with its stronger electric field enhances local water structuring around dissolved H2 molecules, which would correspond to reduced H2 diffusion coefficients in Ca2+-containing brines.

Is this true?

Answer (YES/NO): YES